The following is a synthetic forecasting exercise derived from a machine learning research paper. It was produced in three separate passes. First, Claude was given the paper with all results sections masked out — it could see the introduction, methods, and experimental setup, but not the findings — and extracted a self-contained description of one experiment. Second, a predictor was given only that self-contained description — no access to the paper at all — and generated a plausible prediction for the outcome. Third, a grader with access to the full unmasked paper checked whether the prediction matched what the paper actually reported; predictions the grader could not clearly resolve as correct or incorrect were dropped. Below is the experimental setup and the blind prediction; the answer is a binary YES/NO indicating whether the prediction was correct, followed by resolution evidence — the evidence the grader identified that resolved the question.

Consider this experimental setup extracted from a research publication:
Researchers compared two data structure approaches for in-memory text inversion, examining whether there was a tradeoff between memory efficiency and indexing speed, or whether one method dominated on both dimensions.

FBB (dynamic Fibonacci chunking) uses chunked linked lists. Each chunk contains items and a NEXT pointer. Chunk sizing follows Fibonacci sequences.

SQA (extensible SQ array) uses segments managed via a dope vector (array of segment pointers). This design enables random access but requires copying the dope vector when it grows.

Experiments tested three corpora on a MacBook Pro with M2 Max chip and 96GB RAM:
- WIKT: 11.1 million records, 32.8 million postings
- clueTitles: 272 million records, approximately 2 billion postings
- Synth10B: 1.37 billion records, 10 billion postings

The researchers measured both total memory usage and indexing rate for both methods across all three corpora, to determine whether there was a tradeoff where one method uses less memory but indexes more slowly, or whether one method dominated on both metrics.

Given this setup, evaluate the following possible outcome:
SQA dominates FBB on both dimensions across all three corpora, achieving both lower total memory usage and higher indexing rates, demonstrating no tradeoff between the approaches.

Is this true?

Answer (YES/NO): NO